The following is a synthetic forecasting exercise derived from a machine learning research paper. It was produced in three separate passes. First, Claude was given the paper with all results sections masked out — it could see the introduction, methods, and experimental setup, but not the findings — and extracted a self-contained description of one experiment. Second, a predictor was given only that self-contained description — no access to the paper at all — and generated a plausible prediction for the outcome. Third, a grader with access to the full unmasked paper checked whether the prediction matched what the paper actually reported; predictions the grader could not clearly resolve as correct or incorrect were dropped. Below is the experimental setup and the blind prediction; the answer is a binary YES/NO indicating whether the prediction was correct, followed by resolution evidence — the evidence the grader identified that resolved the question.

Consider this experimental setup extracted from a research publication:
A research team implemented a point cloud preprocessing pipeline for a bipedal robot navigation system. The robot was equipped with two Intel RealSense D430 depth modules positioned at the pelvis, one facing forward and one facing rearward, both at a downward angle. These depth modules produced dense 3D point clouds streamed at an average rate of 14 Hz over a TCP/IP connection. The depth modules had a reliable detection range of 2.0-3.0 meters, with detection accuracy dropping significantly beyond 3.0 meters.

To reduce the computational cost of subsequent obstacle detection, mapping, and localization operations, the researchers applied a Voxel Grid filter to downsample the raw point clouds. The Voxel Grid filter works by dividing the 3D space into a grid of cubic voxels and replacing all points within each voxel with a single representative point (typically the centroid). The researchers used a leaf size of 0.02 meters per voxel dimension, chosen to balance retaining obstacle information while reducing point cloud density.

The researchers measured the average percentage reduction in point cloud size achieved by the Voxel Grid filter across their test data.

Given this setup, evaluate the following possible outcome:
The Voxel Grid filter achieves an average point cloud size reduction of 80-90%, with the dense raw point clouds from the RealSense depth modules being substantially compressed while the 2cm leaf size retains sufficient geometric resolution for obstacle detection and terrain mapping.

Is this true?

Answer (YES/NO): NO